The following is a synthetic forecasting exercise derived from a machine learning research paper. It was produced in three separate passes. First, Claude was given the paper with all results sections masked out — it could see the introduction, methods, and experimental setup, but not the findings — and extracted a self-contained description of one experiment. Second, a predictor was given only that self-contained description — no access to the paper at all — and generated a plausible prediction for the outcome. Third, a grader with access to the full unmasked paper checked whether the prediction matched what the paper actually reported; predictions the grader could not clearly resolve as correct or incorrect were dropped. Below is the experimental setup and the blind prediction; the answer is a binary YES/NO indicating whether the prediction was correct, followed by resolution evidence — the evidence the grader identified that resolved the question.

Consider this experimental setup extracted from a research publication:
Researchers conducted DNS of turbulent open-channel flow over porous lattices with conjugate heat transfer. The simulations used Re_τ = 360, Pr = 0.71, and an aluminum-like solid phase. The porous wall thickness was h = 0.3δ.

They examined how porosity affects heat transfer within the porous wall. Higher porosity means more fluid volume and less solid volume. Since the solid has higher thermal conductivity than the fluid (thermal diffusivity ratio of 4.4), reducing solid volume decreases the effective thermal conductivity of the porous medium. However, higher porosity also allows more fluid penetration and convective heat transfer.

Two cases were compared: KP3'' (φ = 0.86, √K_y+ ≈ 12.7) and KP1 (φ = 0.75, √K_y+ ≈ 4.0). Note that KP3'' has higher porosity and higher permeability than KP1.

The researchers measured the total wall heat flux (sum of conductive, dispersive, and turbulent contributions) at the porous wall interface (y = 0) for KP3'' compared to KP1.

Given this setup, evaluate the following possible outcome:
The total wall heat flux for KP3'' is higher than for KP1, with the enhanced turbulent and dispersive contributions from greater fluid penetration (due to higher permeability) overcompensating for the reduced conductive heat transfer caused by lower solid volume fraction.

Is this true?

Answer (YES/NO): NO